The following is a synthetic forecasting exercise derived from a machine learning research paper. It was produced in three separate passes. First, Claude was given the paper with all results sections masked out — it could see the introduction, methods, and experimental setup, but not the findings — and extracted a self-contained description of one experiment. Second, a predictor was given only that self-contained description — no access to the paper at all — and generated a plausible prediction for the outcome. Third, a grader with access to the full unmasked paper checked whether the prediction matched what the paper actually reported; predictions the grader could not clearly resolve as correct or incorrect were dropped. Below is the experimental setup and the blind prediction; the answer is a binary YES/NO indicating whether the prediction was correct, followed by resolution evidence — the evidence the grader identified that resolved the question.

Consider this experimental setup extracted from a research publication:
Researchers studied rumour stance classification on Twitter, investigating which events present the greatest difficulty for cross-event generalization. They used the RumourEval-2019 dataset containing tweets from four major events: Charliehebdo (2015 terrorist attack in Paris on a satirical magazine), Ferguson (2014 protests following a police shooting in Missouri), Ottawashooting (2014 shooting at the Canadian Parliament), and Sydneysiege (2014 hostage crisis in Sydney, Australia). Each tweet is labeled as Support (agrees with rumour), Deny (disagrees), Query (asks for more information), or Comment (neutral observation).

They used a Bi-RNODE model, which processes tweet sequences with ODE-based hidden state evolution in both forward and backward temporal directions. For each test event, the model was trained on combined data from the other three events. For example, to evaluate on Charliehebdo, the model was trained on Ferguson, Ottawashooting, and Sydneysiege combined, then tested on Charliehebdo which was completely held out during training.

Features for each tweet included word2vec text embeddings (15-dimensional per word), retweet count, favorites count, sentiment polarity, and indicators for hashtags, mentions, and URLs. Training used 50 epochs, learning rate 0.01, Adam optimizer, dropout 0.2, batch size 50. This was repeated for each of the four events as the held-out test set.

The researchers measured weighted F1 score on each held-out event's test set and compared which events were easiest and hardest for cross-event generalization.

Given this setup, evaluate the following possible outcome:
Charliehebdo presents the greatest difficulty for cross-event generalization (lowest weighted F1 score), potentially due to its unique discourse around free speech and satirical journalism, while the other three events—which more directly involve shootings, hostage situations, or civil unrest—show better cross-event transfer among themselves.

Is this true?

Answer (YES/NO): NO